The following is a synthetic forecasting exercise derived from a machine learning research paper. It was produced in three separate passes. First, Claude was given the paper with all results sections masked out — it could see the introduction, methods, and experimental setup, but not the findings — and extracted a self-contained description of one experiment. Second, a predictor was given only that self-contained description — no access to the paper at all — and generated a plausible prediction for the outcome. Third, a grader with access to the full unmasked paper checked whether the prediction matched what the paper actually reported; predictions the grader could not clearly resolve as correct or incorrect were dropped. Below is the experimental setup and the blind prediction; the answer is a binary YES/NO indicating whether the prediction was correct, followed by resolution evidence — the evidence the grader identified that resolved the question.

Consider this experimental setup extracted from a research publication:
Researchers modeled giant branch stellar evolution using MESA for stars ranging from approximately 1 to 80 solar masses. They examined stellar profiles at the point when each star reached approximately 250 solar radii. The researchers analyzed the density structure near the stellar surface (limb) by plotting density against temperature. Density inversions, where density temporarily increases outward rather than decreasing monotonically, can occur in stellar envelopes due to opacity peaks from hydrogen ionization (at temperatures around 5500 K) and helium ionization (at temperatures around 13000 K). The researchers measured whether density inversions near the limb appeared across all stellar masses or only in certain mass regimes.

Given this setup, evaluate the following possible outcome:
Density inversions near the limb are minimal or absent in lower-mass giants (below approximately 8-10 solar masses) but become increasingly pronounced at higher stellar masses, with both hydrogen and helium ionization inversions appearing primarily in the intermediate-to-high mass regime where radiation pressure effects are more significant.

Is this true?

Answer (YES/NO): NO